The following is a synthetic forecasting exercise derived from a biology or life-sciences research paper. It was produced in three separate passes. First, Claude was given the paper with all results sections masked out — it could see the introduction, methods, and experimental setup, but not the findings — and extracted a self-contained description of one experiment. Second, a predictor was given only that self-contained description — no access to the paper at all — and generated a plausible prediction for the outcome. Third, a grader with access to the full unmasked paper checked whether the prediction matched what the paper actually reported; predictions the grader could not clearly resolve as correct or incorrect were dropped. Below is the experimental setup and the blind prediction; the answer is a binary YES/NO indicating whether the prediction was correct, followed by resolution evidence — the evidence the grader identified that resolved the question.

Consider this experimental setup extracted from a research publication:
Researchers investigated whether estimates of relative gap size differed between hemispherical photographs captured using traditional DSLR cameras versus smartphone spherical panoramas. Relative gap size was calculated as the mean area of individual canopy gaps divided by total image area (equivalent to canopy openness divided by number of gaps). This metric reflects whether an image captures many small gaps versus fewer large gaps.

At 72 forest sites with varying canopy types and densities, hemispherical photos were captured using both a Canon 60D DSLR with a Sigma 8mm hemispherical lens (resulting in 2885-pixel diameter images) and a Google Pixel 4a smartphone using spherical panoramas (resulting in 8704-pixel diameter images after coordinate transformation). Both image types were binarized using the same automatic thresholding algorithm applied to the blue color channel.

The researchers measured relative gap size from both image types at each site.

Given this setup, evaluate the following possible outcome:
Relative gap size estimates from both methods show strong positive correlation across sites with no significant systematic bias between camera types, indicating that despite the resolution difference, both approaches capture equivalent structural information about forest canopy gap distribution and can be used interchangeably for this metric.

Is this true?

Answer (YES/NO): NO